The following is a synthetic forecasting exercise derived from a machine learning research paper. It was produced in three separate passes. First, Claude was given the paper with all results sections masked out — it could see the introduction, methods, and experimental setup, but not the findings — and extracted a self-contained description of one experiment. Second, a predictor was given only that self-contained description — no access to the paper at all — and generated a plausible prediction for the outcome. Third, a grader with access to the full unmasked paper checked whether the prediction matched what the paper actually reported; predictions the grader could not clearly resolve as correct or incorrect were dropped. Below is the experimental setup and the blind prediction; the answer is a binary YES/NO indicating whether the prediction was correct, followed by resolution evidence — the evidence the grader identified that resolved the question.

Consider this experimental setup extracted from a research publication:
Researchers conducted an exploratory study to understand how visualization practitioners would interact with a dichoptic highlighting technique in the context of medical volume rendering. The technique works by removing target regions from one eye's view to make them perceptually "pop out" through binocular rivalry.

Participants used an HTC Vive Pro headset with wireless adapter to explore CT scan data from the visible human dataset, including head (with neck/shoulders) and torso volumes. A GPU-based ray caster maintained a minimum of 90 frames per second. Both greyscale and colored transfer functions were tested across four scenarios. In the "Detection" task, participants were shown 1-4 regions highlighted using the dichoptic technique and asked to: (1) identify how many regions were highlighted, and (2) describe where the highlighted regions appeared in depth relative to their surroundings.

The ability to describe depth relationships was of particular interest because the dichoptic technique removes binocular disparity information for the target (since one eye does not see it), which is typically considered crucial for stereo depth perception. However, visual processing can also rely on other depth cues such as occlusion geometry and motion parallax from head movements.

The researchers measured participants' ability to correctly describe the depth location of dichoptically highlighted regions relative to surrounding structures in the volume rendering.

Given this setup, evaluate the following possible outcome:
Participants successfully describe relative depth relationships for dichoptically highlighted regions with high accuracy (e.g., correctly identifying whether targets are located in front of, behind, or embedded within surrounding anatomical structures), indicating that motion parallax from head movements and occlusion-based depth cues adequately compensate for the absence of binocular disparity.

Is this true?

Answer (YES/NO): YES